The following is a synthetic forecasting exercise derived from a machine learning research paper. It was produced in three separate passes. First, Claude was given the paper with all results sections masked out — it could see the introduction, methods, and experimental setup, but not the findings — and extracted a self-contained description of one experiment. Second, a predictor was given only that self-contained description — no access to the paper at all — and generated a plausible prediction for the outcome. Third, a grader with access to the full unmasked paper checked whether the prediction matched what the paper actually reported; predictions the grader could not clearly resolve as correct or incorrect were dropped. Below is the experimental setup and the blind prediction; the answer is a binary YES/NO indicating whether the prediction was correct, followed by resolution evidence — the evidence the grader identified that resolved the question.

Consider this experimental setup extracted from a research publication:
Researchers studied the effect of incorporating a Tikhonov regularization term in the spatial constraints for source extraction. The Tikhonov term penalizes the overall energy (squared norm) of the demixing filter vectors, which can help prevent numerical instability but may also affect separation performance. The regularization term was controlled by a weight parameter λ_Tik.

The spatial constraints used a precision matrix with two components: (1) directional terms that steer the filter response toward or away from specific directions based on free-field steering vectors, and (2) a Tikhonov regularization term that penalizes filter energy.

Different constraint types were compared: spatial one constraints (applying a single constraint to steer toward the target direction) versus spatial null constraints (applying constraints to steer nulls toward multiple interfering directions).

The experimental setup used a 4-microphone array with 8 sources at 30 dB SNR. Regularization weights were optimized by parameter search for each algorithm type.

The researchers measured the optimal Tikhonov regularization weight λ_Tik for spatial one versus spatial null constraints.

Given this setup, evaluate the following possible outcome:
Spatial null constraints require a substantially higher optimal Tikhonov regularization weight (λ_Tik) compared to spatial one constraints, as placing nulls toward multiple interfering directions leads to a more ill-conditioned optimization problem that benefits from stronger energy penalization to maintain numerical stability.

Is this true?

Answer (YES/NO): NO